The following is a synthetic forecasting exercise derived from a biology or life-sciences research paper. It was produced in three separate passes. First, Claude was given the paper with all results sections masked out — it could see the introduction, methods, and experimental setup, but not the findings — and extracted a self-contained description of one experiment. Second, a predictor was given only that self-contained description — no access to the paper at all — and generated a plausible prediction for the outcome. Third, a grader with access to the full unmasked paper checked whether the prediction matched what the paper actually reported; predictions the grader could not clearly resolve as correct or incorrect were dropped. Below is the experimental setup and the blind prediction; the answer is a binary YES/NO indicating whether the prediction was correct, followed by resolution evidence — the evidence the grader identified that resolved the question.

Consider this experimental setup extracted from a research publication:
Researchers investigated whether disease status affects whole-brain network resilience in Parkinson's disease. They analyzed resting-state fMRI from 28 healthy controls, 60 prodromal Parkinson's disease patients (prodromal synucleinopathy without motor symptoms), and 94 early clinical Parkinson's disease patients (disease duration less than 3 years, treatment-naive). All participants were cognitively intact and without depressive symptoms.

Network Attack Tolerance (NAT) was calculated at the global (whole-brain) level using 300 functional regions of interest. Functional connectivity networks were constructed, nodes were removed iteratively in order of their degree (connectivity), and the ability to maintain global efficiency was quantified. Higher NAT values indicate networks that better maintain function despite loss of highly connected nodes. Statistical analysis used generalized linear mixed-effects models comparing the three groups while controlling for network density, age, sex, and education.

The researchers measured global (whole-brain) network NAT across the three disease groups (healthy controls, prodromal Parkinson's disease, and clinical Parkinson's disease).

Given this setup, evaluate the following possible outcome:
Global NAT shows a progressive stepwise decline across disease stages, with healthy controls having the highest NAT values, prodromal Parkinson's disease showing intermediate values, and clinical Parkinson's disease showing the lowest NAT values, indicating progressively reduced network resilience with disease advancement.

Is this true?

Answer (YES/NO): NO